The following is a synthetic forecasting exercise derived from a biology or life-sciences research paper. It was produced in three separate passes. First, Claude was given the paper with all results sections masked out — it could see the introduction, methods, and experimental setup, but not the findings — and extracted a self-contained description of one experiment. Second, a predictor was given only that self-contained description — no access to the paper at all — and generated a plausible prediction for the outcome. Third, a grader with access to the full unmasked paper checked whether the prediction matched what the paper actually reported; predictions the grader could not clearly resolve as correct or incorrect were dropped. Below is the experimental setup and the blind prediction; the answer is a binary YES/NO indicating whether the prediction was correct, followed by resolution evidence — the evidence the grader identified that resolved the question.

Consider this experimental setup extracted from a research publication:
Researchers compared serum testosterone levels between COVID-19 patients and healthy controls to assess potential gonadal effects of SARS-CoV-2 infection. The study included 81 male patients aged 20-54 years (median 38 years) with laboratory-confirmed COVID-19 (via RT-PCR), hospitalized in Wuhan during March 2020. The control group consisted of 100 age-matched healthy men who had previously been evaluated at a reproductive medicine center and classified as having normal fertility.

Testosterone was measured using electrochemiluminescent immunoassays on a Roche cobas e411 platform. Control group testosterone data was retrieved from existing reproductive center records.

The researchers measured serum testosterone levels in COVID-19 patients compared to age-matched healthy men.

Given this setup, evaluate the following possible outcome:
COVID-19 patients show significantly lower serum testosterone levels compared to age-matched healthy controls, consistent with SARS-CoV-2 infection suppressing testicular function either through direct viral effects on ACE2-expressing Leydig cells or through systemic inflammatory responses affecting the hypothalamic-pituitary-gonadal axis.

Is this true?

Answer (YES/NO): NO